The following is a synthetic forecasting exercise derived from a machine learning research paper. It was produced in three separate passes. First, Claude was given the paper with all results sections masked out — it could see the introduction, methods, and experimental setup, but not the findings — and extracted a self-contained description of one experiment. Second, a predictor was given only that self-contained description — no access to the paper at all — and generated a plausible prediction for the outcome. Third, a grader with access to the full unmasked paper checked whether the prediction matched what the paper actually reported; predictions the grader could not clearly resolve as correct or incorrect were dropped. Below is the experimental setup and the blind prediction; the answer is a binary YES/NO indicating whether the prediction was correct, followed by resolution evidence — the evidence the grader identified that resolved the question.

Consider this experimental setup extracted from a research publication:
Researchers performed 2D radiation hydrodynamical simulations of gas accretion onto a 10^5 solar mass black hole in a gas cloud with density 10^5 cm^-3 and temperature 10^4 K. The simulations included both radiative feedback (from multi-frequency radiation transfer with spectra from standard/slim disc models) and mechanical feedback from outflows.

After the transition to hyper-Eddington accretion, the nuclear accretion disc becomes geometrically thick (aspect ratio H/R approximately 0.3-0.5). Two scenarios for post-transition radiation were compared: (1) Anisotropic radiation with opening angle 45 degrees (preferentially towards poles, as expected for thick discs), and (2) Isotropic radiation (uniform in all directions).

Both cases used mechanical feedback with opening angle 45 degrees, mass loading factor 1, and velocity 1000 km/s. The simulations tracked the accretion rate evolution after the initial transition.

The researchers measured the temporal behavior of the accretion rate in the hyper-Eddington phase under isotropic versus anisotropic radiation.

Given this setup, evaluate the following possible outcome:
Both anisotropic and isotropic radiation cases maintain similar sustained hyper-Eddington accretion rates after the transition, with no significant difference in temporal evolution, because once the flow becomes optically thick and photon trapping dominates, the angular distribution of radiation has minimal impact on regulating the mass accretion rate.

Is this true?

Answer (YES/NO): NO